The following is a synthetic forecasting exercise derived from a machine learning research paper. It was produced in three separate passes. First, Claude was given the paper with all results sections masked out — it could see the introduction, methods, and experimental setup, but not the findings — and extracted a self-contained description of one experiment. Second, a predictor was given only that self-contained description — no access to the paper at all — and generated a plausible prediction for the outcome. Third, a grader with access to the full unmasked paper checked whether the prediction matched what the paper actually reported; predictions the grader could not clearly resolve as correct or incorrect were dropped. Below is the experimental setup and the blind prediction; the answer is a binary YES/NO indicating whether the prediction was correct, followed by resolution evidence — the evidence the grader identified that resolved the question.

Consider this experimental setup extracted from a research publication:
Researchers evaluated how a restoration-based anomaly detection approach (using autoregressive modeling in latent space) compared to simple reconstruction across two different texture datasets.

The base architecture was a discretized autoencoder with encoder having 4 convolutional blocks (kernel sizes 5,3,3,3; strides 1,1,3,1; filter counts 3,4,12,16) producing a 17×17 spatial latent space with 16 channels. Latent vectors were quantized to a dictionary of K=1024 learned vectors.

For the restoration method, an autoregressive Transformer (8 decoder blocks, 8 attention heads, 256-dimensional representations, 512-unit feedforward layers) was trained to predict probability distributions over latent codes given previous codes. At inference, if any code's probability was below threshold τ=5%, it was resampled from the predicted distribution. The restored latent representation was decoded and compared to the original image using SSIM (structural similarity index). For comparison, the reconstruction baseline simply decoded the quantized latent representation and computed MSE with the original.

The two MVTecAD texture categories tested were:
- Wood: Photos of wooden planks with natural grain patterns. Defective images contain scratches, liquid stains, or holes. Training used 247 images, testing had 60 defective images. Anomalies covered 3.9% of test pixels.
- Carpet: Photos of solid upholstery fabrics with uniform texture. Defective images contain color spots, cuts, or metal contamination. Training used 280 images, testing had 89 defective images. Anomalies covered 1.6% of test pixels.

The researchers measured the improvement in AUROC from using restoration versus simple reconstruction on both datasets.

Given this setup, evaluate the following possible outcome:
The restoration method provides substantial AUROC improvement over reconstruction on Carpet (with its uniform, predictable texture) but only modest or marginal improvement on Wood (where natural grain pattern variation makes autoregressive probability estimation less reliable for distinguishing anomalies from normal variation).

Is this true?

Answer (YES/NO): YES